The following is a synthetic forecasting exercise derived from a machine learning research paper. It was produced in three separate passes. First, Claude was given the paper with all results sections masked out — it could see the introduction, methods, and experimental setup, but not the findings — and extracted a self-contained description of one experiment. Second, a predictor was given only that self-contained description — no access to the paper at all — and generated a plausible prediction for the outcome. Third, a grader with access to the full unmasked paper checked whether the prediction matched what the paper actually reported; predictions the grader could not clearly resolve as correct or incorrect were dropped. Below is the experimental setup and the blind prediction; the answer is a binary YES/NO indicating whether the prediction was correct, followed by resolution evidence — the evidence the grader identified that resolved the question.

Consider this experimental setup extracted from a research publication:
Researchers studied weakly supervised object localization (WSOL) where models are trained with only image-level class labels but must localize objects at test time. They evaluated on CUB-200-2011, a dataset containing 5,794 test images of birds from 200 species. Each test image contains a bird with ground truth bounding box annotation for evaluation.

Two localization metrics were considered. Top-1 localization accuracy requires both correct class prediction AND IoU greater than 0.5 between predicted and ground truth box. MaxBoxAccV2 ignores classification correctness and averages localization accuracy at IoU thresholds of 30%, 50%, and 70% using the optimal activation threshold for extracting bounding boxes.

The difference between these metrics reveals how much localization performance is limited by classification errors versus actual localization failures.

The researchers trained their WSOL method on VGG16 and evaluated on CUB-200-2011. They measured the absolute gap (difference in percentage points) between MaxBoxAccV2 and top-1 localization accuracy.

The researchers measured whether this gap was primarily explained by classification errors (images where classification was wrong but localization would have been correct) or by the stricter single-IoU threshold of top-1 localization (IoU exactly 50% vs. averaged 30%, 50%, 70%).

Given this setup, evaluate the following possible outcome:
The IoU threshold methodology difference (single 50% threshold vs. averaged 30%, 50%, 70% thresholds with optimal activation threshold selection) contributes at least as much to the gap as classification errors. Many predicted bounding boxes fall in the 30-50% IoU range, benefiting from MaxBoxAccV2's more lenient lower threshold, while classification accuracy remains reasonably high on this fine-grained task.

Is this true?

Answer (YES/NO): NO